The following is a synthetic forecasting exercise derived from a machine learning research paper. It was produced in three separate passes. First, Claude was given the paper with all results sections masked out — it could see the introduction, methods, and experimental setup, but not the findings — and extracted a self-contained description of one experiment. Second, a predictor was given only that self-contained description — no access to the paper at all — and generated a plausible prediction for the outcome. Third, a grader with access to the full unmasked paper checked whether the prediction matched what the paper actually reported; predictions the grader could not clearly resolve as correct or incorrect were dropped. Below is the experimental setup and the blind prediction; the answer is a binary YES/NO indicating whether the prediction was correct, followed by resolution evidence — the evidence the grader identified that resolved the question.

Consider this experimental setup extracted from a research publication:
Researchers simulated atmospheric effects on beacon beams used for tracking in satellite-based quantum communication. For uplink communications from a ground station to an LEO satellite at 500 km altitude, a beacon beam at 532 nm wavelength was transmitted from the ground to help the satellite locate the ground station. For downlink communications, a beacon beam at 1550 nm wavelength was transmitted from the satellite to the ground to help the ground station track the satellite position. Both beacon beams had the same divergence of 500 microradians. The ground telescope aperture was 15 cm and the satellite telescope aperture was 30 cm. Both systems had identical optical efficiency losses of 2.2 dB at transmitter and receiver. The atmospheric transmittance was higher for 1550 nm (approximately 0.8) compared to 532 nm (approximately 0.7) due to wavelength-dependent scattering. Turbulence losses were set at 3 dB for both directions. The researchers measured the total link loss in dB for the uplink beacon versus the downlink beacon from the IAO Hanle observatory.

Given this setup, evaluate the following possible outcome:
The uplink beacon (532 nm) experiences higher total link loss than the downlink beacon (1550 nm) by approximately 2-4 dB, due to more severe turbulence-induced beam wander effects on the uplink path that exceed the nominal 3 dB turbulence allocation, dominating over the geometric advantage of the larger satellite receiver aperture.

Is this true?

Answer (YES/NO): NO